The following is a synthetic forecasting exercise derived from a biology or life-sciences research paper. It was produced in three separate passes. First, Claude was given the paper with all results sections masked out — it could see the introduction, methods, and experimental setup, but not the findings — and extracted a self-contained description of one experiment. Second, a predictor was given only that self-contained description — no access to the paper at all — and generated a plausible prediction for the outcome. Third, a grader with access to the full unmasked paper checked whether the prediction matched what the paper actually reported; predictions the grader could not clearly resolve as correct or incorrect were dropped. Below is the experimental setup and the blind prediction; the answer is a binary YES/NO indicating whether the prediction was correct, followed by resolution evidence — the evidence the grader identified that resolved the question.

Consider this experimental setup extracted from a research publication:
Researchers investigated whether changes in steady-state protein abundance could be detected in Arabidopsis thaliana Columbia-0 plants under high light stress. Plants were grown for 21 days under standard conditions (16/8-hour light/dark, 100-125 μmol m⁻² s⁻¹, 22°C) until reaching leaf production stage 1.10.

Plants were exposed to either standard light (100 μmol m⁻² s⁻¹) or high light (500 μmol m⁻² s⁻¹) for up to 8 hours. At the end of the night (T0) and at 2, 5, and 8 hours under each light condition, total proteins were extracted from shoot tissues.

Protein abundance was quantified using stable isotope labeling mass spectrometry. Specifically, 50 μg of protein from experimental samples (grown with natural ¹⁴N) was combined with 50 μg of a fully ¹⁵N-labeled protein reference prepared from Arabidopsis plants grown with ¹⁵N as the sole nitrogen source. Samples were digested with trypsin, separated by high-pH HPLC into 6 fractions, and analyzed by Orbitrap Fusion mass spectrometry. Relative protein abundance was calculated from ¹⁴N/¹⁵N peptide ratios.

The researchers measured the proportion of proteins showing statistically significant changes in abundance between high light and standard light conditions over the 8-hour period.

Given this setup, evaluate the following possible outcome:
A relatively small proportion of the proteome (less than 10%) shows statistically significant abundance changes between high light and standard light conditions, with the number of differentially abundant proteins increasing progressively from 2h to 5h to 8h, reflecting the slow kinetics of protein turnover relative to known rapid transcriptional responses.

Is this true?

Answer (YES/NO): NO